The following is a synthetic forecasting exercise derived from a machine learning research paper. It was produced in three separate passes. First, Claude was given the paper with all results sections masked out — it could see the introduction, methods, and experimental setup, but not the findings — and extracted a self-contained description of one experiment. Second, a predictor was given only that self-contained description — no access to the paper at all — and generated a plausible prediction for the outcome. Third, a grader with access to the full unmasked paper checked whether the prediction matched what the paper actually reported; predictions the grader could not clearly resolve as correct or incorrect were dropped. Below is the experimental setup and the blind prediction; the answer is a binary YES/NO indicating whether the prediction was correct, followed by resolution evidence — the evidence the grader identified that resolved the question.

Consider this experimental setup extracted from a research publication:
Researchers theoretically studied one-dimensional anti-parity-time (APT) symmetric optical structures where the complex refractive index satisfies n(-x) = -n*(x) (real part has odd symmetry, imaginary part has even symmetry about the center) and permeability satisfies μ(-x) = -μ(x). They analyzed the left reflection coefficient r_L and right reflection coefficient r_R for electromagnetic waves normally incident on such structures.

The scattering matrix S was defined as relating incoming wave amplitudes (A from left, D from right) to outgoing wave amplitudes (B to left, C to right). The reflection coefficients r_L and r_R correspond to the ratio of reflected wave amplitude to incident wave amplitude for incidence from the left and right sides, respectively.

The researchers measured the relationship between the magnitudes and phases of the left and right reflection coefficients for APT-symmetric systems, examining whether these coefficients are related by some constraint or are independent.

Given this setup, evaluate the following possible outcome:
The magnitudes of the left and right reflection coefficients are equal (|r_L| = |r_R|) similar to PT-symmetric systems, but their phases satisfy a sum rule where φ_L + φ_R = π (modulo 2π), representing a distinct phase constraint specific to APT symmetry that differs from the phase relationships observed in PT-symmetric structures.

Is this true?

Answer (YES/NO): NO